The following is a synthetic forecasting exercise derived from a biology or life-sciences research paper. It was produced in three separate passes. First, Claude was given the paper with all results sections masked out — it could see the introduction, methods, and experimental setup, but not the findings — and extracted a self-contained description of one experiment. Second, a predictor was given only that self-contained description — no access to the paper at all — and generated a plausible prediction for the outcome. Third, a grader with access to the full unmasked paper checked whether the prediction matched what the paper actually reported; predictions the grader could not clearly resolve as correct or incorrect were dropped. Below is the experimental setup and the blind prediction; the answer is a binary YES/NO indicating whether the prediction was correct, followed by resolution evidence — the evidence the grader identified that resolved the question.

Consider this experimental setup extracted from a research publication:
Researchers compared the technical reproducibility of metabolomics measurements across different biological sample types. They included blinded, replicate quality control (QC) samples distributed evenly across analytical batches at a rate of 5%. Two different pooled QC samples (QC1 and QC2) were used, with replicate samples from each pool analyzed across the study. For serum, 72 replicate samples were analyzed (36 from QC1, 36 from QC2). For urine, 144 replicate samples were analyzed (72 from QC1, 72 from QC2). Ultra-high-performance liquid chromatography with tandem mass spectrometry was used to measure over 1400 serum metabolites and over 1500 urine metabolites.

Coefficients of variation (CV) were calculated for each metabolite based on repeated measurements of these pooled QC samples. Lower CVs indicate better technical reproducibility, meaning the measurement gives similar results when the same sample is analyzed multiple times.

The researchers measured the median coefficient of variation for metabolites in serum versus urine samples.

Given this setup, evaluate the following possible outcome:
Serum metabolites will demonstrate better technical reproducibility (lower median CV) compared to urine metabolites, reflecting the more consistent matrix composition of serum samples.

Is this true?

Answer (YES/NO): YES